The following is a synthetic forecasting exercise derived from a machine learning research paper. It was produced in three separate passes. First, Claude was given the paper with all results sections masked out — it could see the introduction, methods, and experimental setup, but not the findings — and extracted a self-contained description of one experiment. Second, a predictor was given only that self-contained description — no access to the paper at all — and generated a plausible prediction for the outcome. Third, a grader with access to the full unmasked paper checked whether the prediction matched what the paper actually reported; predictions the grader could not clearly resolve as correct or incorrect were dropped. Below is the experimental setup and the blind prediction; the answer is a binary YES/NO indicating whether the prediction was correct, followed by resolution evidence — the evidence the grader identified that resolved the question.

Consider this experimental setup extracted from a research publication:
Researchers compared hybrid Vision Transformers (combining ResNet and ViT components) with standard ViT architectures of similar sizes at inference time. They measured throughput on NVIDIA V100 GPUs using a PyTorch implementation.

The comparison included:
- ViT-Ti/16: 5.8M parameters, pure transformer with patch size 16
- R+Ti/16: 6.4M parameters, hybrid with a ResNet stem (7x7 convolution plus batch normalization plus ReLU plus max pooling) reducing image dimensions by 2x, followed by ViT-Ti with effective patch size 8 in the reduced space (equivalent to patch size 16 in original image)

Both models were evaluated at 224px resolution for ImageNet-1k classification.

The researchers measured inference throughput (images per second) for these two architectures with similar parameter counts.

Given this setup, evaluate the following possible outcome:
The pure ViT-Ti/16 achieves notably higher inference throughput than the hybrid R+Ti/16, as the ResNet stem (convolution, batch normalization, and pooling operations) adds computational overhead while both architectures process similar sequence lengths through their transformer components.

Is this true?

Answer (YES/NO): NO